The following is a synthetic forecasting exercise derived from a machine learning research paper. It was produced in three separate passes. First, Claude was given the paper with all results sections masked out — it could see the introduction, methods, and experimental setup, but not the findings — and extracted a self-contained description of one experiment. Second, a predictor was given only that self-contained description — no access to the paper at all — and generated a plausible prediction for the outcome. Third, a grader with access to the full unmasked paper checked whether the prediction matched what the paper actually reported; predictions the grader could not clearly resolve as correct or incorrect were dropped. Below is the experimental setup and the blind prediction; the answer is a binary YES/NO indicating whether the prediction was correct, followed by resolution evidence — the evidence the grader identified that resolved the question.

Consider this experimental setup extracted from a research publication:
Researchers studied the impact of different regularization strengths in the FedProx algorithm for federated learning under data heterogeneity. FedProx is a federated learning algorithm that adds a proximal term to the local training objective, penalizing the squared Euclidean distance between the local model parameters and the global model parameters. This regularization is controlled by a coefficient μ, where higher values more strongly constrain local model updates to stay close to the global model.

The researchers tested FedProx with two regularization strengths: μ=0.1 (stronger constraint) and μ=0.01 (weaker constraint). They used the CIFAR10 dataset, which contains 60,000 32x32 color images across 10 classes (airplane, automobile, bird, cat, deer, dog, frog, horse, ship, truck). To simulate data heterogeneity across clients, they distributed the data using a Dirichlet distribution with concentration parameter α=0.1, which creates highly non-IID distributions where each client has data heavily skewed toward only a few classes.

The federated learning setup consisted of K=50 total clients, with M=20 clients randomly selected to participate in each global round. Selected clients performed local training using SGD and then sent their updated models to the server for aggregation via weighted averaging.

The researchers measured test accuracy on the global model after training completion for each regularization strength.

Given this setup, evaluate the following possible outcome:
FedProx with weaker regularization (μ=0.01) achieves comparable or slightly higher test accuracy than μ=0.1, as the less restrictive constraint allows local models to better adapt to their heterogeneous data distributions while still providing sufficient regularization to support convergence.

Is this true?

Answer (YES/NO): YES